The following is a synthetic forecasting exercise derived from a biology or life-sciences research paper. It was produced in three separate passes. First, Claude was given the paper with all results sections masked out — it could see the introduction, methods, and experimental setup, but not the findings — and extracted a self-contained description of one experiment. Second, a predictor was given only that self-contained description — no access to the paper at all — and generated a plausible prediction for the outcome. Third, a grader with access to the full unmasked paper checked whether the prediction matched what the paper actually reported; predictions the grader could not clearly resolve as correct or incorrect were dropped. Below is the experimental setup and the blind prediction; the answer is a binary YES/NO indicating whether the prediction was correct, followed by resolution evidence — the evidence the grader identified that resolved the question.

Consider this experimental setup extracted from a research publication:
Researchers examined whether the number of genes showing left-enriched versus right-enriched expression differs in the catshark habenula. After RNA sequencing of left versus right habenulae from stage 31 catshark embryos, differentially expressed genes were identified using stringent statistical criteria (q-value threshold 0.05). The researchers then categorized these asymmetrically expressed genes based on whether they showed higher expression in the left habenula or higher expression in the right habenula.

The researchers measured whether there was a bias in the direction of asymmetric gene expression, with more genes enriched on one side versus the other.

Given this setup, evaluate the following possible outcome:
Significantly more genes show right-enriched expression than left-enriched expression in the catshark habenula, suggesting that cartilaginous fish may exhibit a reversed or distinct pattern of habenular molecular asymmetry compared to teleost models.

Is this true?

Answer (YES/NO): NO